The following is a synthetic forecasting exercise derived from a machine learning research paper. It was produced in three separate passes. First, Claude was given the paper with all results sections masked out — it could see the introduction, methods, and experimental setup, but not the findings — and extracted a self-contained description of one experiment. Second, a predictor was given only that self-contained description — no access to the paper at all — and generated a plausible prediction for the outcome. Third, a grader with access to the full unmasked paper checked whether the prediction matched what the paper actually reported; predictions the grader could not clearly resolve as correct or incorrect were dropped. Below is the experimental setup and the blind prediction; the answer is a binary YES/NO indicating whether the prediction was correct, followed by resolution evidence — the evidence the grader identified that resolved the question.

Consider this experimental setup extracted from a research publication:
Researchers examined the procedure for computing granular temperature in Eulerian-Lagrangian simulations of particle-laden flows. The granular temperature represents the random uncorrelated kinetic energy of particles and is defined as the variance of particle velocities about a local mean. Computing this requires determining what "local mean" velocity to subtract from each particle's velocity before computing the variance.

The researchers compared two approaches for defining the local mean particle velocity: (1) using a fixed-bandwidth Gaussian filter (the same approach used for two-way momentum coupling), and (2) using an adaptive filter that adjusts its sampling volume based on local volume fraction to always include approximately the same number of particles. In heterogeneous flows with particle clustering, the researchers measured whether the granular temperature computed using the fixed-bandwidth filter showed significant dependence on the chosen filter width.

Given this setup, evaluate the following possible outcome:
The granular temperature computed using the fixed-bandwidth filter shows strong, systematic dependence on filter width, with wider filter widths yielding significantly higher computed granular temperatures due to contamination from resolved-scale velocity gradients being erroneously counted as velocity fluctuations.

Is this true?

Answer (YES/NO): NO